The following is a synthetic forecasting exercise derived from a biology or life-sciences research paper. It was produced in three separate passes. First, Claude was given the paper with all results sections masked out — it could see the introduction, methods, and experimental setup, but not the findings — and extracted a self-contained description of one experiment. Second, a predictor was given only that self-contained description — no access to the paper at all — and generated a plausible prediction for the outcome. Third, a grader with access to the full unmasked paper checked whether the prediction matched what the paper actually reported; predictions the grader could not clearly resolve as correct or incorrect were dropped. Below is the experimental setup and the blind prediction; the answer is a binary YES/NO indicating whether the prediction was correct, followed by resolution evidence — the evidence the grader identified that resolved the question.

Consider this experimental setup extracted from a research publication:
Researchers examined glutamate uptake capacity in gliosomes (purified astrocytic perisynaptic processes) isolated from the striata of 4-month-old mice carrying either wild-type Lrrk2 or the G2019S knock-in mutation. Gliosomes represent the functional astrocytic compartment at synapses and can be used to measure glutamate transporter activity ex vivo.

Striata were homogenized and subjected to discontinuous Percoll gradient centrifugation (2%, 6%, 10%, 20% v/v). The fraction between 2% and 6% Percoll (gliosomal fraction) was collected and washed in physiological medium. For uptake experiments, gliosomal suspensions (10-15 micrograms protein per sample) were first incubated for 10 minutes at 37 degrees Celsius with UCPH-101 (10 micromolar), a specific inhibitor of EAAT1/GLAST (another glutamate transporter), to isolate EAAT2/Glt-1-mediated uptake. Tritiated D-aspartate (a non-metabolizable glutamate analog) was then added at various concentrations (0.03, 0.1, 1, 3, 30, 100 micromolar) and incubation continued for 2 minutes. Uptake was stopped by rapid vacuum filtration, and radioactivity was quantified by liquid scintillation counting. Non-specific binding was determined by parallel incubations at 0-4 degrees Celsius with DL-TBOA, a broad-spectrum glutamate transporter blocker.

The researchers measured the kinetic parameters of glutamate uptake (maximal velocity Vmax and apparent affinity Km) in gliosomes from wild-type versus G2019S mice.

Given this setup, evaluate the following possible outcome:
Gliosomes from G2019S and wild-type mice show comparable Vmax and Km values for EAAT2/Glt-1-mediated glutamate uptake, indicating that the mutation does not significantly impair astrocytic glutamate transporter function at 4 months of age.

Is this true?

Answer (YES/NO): NO